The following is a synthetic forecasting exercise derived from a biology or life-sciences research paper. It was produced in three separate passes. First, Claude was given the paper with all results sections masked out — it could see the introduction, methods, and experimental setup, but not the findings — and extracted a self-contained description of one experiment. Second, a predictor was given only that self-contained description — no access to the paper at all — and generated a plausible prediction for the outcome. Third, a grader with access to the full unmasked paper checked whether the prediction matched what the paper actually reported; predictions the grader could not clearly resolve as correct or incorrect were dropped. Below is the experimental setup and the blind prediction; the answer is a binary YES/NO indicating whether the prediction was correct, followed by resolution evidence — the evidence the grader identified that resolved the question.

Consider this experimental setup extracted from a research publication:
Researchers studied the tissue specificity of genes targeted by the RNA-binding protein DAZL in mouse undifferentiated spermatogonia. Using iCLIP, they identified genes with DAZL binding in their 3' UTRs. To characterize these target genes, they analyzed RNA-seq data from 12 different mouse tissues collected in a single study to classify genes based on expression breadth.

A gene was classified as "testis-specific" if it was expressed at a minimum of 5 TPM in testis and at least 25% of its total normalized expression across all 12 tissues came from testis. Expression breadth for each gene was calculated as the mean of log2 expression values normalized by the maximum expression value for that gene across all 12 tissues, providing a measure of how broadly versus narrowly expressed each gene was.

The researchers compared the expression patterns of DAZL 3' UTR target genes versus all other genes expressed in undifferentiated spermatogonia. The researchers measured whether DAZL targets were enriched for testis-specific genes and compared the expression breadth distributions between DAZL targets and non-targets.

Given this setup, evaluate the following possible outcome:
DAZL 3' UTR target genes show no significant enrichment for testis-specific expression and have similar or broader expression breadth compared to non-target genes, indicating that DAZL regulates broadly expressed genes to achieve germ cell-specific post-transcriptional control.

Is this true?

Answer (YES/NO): YES